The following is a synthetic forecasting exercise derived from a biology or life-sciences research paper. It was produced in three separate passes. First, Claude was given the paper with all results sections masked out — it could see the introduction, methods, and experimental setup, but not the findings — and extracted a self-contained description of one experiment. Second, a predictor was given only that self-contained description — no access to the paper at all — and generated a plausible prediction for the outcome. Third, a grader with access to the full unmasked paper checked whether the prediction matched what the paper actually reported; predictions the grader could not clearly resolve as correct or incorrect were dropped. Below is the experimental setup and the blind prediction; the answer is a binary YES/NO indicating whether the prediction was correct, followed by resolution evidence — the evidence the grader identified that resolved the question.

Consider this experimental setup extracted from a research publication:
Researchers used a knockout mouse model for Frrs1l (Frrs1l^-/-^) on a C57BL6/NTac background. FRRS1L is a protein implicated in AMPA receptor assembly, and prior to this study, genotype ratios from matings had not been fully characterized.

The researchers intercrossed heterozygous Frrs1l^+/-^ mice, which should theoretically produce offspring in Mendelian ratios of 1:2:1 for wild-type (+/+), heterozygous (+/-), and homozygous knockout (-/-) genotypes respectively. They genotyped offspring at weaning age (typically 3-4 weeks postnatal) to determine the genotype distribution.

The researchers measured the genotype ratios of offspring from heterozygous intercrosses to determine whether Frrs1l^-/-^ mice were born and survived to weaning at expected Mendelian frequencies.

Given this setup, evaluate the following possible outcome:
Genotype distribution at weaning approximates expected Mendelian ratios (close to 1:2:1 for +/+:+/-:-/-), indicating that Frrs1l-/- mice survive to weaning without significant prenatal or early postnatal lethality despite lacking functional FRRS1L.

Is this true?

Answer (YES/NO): NO